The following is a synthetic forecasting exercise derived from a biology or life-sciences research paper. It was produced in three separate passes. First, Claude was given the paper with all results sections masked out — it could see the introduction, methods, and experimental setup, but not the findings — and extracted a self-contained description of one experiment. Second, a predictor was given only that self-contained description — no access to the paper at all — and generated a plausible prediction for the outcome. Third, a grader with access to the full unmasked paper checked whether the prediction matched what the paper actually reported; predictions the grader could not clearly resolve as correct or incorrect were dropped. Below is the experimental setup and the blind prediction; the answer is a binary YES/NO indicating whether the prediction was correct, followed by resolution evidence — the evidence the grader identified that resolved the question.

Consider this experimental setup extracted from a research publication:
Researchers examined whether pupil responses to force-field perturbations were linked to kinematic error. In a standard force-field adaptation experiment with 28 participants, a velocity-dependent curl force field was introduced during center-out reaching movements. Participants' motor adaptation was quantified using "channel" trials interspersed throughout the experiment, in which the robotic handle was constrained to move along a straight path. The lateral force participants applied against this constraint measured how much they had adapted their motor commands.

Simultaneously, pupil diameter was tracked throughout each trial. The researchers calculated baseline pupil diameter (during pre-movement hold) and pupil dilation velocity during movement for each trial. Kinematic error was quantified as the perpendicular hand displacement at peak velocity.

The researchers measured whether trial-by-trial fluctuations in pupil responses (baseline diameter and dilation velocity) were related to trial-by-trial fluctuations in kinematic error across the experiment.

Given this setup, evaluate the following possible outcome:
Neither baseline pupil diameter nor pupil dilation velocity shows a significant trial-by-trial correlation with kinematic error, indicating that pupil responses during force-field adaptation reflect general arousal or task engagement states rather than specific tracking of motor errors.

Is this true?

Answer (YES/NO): NO